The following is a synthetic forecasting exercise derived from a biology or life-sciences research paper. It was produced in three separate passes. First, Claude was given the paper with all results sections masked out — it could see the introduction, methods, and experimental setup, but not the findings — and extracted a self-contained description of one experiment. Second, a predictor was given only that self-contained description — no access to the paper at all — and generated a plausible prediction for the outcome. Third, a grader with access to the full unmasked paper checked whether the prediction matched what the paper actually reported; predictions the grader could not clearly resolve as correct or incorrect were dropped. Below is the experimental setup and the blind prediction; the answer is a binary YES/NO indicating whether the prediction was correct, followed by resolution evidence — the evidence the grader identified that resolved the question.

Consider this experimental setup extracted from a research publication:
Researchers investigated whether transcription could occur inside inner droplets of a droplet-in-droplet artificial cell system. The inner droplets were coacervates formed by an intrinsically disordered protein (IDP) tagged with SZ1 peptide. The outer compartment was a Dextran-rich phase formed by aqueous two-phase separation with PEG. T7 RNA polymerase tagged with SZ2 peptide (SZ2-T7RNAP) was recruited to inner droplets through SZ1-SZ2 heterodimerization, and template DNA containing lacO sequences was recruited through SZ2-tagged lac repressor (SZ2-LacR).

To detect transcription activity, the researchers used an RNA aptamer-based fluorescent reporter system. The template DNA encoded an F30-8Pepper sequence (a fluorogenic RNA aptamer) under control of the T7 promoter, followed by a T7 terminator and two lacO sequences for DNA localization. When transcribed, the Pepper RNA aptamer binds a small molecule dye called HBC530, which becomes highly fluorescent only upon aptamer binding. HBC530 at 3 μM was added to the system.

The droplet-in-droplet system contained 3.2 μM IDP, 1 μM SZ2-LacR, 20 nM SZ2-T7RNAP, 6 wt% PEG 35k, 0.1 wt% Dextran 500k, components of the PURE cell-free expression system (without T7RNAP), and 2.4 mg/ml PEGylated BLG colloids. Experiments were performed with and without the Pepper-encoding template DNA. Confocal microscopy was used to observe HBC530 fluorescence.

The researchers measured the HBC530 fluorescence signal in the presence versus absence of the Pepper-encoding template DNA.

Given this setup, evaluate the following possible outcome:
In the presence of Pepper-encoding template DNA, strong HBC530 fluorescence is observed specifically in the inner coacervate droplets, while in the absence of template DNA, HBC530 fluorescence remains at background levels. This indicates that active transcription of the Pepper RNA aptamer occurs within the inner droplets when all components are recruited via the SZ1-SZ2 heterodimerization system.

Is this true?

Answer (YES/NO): NO